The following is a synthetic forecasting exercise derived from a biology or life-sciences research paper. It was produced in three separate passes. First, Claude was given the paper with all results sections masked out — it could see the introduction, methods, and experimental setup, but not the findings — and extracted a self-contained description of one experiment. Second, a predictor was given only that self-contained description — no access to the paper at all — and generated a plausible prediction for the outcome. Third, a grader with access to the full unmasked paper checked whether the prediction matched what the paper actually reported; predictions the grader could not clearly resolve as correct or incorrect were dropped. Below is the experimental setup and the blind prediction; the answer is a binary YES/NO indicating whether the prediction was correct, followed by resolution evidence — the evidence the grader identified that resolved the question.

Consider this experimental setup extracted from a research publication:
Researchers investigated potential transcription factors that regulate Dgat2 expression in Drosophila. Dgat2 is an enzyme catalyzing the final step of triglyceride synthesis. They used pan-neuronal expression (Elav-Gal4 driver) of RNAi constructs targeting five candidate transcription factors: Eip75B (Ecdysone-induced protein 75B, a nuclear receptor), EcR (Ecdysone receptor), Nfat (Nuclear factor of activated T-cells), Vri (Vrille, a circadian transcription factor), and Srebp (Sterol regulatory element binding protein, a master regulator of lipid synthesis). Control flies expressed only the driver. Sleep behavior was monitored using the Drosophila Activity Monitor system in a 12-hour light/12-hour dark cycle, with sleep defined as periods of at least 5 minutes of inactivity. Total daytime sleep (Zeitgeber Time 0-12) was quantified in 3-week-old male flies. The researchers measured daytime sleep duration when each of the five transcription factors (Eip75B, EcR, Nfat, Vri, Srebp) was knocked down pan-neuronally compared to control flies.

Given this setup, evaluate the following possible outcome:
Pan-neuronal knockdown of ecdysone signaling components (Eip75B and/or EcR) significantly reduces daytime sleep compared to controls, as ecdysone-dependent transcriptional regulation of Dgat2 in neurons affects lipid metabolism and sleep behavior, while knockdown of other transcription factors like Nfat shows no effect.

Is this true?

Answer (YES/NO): NO